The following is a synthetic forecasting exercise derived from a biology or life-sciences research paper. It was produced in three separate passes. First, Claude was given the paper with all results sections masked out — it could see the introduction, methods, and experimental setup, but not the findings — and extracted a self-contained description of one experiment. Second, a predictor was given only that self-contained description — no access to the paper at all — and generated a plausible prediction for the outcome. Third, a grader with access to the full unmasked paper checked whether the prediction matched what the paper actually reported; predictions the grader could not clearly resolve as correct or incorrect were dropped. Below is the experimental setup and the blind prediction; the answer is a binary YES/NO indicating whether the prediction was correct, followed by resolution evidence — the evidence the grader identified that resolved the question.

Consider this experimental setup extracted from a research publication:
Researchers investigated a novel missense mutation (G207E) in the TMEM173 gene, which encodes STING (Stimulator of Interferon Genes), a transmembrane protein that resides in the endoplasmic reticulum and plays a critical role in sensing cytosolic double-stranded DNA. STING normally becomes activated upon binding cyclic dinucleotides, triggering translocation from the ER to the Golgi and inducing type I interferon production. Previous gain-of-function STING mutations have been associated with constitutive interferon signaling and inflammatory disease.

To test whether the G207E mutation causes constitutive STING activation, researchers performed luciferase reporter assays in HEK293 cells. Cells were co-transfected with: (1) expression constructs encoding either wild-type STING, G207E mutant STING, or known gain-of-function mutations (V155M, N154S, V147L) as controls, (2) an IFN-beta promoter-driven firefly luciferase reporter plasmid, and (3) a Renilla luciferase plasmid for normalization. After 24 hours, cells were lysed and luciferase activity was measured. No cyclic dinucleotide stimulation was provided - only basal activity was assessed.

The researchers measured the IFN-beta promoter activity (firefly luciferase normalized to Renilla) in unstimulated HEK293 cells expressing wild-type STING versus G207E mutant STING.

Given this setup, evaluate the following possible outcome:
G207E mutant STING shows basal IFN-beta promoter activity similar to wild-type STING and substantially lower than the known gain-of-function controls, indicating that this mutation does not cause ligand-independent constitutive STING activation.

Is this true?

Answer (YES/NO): NO